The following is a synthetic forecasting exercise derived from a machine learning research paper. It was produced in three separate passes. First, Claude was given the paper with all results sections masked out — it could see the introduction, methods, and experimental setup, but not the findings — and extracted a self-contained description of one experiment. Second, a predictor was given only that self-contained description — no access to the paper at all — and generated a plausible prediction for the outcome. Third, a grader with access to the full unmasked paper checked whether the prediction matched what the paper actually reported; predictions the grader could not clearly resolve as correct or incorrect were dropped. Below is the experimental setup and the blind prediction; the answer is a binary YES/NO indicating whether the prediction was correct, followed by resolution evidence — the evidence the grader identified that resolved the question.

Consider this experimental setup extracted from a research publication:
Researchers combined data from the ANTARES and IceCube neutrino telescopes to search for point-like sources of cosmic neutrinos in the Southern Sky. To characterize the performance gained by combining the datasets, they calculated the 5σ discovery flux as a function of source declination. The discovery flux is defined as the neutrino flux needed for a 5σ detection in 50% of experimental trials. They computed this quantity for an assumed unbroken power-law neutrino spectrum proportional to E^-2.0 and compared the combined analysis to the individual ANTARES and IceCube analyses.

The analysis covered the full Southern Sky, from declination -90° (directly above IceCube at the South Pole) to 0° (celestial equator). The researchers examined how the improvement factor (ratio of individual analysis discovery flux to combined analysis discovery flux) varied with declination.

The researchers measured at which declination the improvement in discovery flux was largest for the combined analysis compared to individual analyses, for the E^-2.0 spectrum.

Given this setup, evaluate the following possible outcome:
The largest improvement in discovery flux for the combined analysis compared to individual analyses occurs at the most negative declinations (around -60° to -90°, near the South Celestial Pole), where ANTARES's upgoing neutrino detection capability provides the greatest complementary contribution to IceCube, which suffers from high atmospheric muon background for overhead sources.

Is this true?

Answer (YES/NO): NO